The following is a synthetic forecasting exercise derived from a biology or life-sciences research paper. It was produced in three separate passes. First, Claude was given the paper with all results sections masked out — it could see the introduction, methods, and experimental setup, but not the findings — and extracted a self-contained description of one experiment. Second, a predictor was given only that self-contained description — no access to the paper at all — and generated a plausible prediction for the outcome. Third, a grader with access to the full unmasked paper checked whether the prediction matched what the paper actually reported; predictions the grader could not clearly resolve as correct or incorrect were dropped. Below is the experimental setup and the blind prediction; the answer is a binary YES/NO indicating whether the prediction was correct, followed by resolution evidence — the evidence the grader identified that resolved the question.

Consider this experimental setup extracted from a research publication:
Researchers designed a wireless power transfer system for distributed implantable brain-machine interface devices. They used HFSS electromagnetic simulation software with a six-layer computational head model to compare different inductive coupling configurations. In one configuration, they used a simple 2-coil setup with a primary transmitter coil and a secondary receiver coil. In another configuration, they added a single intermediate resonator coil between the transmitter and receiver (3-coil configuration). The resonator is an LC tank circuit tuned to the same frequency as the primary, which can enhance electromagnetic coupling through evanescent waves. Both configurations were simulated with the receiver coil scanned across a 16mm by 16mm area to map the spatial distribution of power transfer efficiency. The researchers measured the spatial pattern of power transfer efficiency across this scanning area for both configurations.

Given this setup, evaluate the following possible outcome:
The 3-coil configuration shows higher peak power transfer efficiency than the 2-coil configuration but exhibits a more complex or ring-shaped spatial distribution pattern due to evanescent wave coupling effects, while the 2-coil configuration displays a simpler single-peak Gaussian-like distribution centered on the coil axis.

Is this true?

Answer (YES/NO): NO